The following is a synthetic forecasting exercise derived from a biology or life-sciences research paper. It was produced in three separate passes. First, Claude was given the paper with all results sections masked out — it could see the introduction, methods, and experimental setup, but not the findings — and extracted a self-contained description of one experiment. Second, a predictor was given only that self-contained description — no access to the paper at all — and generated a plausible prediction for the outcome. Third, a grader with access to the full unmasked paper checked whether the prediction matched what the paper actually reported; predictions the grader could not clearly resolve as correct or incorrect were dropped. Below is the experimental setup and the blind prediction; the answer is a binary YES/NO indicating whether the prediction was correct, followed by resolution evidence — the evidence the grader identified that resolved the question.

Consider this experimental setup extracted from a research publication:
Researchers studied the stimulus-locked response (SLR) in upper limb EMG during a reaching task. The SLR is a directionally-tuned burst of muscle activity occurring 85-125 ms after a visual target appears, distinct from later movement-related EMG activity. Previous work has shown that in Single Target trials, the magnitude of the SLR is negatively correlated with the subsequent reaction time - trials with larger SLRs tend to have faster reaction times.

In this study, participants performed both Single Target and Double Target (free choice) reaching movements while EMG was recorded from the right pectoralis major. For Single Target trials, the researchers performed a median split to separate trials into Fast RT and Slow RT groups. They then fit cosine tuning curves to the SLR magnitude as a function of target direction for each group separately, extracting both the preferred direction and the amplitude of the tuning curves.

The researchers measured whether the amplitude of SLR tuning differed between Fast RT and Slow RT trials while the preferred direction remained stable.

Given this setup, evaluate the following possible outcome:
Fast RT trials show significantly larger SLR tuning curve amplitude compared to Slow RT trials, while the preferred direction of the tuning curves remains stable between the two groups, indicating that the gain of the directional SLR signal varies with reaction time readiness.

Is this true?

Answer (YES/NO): YES